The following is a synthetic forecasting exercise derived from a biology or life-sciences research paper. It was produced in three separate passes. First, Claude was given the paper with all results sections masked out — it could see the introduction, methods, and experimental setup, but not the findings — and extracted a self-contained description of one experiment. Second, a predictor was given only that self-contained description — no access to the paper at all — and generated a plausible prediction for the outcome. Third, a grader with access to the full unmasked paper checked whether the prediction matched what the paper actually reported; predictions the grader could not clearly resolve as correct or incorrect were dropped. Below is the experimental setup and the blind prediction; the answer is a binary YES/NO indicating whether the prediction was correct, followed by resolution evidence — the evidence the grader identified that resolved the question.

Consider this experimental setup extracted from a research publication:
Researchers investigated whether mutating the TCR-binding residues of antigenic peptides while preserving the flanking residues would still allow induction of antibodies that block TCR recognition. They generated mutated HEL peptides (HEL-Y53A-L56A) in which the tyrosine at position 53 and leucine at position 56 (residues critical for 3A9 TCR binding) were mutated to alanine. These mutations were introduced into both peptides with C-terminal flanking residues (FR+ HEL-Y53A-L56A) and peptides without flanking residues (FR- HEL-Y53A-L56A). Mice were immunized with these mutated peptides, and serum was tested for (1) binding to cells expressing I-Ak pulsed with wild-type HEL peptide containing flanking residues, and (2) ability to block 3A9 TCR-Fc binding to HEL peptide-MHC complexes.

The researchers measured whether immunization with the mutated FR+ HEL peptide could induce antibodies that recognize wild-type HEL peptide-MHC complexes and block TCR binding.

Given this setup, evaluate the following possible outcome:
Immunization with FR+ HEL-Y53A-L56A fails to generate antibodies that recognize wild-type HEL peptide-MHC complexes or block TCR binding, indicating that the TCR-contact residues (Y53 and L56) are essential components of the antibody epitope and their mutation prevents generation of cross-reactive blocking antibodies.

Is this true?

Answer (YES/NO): NO